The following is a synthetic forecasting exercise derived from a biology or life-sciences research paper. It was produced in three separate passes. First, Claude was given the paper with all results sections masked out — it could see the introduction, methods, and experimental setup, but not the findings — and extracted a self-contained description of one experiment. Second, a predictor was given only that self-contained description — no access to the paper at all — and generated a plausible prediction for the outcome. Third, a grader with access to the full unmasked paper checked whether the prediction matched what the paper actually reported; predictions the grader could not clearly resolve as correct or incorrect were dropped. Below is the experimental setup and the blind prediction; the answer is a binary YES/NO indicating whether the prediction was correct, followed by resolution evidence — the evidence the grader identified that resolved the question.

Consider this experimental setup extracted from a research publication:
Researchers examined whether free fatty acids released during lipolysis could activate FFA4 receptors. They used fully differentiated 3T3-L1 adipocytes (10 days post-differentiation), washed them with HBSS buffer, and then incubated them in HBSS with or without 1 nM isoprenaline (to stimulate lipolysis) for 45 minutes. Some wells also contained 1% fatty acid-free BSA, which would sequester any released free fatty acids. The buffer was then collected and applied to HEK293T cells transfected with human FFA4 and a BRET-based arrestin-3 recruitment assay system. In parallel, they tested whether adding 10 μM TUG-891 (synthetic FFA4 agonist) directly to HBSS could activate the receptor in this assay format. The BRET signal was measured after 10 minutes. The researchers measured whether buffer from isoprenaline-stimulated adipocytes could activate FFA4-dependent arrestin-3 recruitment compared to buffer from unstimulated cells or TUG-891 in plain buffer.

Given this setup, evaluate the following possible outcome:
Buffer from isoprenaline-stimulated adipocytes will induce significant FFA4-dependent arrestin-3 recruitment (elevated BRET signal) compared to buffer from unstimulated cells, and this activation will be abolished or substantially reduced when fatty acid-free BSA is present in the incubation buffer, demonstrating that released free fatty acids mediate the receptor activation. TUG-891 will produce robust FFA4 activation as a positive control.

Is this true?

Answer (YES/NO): NO